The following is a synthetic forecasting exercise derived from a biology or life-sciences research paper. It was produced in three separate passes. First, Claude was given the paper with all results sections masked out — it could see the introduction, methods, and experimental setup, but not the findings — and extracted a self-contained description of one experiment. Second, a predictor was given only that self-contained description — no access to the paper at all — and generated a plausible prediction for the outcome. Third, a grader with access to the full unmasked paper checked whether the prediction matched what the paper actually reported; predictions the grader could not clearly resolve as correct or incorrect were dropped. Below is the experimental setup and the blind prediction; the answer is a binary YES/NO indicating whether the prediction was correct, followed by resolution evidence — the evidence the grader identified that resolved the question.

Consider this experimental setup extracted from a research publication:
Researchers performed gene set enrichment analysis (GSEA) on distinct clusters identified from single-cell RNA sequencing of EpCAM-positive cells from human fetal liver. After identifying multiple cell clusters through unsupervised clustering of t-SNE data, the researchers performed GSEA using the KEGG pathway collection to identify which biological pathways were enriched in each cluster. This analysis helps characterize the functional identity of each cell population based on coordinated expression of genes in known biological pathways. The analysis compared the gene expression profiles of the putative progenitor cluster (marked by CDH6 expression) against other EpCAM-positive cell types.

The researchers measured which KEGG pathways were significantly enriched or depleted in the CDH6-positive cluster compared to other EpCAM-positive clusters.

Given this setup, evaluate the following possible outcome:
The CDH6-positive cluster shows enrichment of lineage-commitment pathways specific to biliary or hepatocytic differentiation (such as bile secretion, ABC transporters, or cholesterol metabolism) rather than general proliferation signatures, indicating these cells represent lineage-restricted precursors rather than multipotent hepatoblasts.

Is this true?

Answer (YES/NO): NO